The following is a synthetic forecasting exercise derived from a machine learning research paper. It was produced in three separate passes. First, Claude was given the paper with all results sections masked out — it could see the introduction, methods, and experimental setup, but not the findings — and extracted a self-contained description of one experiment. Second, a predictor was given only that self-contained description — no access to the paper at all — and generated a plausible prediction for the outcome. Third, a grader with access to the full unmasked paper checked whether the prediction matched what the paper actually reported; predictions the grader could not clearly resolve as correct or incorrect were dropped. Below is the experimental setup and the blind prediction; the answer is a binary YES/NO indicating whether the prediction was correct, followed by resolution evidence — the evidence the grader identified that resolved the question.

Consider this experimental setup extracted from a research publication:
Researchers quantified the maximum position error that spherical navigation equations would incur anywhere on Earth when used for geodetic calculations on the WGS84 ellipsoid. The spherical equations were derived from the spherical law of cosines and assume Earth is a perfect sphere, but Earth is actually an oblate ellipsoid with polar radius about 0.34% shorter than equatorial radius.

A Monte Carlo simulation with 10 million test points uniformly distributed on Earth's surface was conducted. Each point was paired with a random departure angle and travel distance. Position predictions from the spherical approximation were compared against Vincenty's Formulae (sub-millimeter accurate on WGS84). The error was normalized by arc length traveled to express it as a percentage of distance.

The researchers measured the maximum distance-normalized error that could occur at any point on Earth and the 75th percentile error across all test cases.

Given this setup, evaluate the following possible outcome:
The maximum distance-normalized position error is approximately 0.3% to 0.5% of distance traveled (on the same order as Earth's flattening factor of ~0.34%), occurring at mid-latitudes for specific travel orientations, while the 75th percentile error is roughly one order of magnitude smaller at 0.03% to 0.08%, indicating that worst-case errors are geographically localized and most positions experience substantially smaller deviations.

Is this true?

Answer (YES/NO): NO